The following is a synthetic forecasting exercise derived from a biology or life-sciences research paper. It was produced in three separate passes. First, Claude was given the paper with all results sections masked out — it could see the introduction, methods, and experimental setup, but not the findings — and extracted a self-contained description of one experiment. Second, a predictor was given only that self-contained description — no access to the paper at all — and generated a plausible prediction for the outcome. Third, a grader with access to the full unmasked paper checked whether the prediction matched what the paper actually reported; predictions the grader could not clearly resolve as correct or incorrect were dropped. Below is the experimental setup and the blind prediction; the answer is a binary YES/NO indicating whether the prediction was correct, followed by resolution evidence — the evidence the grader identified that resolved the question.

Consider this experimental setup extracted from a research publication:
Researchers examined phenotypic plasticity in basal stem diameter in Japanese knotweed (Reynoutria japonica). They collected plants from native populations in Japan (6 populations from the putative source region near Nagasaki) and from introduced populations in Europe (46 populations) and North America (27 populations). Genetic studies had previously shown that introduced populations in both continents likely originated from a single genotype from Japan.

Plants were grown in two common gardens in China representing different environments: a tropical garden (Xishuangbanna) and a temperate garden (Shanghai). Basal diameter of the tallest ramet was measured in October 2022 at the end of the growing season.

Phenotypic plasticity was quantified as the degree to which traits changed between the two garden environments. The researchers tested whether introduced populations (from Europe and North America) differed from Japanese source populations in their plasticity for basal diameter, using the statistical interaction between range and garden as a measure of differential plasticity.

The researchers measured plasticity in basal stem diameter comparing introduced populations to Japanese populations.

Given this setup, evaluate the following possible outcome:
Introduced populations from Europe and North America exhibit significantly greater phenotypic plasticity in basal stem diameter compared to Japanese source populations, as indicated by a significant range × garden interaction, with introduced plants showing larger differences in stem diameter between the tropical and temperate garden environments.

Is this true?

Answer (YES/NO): NO